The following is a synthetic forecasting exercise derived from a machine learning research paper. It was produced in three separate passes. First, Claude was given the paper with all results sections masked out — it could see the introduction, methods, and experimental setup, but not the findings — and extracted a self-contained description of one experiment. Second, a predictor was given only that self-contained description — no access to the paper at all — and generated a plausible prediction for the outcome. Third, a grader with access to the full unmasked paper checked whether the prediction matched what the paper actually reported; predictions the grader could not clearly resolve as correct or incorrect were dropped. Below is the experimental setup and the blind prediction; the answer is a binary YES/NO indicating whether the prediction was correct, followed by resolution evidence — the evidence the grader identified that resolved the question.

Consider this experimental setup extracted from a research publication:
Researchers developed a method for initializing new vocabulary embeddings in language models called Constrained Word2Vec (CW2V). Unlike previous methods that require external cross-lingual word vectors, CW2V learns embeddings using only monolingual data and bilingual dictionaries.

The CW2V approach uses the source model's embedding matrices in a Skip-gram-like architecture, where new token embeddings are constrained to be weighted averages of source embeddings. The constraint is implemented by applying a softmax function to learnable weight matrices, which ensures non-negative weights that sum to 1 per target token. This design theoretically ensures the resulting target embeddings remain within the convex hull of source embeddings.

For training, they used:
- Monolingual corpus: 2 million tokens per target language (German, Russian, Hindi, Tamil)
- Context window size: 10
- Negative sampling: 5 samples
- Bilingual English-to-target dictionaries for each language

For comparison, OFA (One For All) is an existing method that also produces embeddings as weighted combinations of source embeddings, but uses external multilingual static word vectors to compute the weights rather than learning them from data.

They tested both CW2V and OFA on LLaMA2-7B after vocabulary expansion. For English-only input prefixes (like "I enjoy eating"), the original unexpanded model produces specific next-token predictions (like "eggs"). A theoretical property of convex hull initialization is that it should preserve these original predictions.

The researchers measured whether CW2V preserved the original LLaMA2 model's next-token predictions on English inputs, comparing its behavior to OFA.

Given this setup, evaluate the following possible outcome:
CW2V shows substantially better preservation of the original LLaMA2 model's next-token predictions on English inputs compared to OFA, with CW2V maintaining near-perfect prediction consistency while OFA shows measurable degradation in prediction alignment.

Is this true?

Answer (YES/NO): NO